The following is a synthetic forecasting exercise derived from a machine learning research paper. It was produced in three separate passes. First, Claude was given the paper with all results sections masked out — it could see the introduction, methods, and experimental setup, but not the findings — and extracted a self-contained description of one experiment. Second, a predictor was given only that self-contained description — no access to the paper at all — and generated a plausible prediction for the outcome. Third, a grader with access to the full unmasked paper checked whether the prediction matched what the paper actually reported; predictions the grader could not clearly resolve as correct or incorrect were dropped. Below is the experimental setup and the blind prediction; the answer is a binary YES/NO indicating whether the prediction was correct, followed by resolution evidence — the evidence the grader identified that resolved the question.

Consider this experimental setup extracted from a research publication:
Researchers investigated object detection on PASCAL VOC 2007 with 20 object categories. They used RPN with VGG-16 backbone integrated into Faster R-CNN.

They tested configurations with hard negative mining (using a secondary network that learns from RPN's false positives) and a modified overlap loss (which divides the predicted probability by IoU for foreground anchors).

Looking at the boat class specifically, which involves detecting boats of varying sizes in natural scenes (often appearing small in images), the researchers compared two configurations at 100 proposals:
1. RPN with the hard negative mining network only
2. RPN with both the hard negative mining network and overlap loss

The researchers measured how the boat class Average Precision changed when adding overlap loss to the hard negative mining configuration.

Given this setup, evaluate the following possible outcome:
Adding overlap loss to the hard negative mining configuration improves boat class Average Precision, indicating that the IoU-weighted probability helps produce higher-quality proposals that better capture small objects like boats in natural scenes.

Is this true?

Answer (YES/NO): NO